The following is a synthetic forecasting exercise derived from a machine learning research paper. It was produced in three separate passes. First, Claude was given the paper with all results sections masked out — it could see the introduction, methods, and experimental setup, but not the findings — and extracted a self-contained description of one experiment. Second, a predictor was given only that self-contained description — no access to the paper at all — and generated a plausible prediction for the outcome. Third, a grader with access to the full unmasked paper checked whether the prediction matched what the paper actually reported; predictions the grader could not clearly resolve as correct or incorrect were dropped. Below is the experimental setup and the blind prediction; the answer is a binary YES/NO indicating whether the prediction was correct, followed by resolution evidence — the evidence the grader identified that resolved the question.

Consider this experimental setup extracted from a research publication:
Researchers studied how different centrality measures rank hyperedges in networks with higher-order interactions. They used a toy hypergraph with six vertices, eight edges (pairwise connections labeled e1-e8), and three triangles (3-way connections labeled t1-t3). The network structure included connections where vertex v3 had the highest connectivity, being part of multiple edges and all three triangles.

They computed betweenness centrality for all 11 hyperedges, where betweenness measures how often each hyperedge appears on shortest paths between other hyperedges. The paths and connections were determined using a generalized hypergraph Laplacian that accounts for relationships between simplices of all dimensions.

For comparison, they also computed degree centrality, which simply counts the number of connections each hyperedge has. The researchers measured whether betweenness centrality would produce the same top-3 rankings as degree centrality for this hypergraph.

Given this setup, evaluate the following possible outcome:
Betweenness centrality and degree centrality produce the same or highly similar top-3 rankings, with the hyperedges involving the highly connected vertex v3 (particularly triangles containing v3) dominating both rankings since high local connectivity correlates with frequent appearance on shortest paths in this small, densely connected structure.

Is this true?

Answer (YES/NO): NO